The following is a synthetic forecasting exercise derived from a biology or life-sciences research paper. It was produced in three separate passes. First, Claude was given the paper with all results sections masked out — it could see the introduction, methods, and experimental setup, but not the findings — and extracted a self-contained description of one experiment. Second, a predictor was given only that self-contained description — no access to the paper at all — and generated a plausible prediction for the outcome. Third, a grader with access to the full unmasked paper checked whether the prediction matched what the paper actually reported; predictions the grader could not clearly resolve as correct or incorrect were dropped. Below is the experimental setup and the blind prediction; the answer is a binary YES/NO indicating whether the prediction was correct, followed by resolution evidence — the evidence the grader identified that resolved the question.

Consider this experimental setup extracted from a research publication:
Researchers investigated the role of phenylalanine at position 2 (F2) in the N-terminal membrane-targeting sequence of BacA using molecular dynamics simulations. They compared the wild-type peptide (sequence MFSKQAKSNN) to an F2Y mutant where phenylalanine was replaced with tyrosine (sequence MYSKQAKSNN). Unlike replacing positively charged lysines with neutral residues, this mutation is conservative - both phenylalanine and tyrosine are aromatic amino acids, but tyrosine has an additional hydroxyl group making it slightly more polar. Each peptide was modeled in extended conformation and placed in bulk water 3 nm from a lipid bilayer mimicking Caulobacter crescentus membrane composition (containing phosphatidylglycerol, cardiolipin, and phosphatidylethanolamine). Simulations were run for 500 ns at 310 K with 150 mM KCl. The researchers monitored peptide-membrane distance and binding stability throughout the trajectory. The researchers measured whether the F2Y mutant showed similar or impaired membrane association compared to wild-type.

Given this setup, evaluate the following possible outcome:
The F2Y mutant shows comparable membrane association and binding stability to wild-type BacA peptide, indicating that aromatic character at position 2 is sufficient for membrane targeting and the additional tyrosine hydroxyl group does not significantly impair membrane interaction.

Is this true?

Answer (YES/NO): NO